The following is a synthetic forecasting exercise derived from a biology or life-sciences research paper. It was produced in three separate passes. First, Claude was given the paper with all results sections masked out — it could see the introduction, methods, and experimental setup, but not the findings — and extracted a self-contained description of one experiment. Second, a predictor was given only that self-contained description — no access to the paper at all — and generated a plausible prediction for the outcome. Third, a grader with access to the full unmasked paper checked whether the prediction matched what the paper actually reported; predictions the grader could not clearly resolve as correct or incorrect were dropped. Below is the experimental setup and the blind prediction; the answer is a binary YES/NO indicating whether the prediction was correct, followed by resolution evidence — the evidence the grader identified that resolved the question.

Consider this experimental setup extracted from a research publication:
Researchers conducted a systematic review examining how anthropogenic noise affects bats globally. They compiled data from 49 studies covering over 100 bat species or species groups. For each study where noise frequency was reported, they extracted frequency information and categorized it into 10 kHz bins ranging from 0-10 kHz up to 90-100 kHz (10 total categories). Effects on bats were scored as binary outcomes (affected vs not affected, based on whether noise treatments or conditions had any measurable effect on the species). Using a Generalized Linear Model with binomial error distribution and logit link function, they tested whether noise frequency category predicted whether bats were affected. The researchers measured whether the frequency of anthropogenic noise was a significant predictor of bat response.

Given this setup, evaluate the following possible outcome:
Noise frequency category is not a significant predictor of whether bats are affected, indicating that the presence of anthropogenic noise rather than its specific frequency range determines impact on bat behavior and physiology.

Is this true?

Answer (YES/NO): NO